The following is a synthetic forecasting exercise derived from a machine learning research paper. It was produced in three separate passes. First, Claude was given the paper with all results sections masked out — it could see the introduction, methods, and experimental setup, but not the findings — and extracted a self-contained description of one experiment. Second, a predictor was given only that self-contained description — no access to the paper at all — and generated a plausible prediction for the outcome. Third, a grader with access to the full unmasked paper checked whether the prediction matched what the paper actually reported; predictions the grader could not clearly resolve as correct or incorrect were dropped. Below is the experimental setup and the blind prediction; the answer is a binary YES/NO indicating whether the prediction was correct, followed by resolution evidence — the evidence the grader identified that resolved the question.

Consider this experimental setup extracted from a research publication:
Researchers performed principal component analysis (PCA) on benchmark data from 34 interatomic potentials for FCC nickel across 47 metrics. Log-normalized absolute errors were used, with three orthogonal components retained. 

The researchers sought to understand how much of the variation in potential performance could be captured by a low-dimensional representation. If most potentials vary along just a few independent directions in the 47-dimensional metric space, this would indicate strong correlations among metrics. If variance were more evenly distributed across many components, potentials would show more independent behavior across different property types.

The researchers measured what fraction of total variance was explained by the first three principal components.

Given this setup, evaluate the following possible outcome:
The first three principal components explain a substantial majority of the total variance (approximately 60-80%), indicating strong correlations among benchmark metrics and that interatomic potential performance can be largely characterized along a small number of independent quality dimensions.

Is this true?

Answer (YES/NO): YES